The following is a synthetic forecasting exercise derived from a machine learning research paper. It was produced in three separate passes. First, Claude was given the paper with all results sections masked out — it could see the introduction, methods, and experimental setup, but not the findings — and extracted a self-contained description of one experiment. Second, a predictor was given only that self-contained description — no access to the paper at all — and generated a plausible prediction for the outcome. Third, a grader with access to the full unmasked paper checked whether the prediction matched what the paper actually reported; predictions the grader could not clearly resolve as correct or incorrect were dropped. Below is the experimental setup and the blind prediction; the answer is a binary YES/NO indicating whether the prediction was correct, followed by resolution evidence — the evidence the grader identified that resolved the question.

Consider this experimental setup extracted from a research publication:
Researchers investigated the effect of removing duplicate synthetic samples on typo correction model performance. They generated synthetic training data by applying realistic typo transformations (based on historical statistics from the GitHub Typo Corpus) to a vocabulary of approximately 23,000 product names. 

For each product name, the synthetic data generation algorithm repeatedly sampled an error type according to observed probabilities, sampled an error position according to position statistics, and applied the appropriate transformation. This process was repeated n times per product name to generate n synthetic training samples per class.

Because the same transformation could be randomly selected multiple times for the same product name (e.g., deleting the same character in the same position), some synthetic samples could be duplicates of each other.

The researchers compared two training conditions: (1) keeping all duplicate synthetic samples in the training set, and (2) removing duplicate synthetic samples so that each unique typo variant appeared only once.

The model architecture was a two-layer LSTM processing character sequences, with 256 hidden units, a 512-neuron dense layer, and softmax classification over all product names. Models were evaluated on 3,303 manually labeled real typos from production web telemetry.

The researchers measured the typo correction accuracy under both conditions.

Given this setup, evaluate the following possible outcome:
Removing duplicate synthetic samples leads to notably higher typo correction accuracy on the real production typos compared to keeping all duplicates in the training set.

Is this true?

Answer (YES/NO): NO